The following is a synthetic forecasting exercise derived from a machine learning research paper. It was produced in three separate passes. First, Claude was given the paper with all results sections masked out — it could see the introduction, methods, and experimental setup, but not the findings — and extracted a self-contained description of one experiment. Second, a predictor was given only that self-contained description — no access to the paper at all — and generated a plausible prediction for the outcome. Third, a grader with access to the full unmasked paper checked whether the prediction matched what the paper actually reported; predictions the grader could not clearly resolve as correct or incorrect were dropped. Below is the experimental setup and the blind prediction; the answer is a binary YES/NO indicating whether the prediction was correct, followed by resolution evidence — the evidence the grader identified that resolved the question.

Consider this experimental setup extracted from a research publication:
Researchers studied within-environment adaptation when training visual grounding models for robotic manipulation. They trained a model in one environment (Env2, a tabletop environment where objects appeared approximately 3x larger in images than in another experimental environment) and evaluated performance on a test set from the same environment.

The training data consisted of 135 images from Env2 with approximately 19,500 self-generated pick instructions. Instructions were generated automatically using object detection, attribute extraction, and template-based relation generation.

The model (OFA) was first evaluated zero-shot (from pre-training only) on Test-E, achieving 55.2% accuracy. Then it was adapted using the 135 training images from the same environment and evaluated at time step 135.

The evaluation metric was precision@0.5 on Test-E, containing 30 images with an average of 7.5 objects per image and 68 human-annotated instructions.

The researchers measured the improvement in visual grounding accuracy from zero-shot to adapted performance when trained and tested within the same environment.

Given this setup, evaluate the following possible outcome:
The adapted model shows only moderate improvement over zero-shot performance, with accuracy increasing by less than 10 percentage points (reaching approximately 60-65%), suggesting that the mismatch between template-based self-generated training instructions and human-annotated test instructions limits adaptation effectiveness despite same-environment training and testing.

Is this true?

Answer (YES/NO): NO